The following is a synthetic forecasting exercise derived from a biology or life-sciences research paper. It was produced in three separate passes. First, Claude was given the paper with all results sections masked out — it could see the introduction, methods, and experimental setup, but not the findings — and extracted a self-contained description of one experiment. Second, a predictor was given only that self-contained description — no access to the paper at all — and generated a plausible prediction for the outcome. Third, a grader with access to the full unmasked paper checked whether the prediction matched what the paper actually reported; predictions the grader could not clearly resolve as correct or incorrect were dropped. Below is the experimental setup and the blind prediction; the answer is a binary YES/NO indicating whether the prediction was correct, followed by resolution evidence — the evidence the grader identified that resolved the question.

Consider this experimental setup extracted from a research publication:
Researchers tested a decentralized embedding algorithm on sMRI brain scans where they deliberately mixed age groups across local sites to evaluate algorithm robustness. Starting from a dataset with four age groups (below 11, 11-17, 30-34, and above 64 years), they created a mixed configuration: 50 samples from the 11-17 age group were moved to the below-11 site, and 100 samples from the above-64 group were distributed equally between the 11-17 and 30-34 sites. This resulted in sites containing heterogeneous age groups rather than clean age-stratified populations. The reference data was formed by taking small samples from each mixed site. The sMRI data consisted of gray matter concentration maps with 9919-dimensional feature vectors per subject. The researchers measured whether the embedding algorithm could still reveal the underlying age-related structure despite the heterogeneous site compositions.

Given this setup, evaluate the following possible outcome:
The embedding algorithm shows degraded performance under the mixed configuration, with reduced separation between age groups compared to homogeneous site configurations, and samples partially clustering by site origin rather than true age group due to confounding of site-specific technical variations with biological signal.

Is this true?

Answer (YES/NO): NO